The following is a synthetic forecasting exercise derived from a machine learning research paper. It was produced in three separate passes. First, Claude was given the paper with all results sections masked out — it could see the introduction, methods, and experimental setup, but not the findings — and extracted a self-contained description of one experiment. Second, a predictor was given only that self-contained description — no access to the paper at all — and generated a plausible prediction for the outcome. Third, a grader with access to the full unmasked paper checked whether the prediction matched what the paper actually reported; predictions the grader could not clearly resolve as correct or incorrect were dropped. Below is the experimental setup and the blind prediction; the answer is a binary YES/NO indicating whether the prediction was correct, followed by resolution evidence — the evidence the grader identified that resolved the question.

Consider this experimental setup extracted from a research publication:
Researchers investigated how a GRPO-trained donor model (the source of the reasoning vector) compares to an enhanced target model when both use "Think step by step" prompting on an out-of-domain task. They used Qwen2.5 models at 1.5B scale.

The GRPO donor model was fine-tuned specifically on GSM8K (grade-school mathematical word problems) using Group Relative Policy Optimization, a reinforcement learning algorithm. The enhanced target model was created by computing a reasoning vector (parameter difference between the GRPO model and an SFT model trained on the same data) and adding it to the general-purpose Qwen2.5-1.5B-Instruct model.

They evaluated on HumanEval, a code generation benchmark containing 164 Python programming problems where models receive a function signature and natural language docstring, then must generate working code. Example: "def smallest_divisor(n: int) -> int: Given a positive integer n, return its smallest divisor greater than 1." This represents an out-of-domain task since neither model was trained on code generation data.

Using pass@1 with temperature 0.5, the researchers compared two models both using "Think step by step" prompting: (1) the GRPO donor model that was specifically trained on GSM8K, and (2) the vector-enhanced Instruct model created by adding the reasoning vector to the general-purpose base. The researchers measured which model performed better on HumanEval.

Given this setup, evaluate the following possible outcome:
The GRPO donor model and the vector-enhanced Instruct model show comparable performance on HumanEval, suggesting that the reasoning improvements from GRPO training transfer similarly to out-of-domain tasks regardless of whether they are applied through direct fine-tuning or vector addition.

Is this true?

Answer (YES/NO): NO